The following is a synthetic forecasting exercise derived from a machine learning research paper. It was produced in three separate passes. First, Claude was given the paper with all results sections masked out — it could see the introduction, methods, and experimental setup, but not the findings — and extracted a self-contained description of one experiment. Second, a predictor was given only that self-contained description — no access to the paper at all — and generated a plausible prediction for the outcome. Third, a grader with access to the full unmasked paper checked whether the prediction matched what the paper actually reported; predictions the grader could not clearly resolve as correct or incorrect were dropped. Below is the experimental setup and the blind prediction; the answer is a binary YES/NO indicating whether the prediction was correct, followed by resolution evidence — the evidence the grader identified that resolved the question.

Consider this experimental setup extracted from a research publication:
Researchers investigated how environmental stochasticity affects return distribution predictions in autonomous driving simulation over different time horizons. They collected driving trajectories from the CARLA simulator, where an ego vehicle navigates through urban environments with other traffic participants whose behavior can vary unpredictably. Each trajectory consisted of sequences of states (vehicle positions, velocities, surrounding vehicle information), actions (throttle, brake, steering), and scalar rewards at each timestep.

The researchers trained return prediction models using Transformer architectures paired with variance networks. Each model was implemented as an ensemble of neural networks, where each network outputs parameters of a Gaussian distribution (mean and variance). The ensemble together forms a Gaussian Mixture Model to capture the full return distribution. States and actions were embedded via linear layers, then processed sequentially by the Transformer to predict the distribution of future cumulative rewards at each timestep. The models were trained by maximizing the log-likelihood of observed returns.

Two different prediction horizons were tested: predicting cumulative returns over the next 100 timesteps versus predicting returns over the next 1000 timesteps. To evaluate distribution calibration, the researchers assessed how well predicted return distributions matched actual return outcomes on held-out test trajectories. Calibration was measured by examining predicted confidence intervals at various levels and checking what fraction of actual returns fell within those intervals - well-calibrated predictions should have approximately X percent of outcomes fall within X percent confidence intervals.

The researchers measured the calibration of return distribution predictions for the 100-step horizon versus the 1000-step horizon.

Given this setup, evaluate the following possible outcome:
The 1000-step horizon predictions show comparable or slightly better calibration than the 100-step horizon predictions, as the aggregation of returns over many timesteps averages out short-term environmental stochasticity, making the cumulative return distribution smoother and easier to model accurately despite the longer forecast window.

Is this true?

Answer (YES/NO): NO